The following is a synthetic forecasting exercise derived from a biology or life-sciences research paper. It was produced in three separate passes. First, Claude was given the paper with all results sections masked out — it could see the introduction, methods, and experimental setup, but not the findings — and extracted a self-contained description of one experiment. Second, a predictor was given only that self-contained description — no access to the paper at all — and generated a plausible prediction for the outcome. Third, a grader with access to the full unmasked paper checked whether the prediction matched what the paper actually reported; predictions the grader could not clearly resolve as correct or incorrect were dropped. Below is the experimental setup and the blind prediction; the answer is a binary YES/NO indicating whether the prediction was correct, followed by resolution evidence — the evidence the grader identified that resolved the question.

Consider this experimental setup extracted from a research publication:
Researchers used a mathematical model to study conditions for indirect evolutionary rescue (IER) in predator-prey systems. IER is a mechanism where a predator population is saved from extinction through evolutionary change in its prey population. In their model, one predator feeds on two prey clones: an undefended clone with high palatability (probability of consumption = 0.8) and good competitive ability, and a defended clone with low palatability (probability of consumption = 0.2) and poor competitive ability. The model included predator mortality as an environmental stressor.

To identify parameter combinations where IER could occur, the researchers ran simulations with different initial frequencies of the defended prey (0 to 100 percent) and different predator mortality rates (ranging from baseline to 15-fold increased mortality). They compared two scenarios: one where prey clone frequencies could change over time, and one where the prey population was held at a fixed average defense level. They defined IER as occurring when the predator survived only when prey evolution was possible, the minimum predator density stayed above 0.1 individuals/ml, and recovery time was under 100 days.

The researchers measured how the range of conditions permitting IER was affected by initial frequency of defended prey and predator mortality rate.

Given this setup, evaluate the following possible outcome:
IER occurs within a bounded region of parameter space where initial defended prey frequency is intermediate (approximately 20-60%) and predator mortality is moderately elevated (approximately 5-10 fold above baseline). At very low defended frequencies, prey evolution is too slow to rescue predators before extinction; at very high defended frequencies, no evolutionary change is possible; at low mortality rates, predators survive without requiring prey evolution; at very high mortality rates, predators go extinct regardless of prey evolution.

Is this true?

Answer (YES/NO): NO